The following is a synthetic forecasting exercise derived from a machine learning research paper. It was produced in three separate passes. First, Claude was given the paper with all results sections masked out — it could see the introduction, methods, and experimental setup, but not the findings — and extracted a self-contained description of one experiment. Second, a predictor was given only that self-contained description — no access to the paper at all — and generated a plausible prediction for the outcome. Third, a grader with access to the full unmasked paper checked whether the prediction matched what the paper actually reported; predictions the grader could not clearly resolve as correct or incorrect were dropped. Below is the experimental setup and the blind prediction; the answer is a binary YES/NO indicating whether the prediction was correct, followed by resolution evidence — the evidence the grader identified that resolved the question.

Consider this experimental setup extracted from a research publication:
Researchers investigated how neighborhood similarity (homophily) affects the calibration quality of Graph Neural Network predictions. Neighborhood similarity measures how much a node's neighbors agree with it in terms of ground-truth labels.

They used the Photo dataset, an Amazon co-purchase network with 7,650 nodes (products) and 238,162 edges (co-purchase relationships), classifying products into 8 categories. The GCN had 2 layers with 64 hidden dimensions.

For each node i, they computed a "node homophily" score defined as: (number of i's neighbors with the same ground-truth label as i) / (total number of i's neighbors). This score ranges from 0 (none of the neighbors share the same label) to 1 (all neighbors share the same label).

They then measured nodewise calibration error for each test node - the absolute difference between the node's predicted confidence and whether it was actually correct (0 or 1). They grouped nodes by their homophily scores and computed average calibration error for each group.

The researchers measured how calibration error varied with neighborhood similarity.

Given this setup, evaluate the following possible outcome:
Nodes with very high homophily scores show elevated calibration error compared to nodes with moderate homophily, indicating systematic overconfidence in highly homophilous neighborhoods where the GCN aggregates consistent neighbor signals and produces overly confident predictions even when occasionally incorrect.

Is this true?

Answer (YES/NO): NO